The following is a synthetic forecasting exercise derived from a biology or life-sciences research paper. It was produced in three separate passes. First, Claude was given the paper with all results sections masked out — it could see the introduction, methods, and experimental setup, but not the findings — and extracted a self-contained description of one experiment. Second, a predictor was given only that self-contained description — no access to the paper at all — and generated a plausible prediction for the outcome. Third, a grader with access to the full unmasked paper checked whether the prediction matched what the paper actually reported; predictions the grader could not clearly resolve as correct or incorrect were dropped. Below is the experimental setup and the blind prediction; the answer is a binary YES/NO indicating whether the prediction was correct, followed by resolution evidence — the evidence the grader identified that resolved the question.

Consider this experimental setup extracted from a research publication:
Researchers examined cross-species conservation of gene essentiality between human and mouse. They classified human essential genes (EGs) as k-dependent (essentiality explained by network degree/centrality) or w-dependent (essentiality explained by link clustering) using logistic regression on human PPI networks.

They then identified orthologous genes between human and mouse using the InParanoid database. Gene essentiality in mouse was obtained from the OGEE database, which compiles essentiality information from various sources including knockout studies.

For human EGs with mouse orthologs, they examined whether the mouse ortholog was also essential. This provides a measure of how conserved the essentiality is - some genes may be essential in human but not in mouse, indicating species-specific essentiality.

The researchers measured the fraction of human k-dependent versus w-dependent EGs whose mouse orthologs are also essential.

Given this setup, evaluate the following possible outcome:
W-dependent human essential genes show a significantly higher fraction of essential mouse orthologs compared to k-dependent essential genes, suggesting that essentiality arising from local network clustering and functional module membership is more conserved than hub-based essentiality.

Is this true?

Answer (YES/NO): NO